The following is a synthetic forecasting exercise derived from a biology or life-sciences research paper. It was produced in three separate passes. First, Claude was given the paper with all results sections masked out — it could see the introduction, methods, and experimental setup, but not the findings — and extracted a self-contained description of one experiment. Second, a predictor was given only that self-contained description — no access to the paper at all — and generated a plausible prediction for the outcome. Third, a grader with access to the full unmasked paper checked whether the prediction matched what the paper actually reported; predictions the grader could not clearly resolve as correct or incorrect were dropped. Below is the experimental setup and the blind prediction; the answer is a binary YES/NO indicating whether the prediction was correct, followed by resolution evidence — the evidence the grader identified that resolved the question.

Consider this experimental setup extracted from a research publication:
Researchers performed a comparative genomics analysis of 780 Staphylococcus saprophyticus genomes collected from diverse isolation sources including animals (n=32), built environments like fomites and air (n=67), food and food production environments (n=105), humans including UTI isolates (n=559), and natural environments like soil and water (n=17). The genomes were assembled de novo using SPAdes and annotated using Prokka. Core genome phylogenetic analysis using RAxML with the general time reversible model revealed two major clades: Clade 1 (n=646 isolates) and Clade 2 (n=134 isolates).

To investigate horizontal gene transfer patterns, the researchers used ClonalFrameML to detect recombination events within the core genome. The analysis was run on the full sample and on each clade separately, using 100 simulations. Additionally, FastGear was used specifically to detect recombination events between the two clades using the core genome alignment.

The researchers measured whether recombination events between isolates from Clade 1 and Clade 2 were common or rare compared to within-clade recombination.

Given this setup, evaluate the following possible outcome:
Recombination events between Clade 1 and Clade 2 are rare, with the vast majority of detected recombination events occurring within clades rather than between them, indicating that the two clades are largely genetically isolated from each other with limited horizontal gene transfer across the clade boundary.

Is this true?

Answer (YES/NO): YES